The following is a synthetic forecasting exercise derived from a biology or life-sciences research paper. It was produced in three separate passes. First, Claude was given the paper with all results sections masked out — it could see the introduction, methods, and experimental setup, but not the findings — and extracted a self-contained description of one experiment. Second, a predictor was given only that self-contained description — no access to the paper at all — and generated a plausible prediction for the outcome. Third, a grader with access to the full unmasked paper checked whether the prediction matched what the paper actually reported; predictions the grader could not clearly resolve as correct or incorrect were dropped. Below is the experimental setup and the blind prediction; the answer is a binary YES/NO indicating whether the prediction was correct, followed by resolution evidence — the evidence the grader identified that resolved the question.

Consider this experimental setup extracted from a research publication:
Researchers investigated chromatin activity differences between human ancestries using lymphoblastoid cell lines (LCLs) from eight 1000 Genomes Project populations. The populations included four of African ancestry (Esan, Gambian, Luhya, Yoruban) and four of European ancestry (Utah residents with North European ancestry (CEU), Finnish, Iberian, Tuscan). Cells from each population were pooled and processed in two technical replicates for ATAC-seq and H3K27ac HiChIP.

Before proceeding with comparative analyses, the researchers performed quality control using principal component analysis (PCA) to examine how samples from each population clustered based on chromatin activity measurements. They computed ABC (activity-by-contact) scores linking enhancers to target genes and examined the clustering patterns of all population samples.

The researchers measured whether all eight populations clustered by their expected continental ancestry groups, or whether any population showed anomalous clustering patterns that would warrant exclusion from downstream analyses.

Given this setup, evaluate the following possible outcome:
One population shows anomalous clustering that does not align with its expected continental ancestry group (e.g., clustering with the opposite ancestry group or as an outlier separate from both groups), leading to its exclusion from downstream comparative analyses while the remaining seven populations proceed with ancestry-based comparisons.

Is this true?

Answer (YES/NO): YES